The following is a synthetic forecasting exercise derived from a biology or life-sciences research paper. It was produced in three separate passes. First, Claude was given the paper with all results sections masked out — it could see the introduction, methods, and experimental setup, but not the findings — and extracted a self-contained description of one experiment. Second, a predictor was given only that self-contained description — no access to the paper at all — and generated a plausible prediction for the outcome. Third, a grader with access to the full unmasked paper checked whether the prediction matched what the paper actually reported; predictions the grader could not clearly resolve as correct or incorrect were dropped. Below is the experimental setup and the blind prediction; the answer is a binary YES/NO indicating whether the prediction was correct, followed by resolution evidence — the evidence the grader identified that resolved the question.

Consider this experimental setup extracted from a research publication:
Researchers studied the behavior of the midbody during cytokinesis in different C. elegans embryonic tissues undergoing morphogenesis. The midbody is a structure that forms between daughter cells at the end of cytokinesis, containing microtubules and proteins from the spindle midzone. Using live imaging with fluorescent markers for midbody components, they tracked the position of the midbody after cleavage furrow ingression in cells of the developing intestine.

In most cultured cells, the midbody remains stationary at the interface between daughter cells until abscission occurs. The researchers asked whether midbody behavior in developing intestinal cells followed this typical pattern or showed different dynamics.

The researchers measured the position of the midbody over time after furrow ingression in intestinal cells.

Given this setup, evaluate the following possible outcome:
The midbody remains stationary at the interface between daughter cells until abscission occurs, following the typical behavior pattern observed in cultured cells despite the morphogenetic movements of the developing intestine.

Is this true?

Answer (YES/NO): NO